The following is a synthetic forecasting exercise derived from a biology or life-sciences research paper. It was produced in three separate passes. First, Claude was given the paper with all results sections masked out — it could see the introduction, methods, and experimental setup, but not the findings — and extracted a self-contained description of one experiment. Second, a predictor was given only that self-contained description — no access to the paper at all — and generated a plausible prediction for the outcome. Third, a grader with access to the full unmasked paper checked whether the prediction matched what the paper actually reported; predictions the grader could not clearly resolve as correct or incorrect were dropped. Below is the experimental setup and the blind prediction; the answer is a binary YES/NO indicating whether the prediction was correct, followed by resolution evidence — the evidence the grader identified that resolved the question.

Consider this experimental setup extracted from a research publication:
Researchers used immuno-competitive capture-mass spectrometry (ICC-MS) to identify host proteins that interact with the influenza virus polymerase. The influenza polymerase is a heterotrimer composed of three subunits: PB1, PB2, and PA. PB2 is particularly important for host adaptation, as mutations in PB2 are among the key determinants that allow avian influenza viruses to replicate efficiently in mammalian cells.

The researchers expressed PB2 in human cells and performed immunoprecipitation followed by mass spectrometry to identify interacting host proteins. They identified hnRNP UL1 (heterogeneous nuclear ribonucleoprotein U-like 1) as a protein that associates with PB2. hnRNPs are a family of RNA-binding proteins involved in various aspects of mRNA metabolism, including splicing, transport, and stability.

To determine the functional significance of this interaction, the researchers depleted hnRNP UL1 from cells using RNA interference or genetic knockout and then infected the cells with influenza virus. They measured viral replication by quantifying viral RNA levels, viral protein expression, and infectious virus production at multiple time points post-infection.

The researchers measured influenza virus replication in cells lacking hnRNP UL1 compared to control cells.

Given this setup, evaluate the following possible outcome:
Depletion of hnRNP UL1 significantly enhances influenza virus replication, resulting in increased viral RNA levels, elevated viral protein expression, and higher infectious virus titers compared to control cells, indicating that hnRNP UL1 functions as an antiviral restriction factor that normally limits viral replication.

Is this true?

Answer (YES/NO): NO